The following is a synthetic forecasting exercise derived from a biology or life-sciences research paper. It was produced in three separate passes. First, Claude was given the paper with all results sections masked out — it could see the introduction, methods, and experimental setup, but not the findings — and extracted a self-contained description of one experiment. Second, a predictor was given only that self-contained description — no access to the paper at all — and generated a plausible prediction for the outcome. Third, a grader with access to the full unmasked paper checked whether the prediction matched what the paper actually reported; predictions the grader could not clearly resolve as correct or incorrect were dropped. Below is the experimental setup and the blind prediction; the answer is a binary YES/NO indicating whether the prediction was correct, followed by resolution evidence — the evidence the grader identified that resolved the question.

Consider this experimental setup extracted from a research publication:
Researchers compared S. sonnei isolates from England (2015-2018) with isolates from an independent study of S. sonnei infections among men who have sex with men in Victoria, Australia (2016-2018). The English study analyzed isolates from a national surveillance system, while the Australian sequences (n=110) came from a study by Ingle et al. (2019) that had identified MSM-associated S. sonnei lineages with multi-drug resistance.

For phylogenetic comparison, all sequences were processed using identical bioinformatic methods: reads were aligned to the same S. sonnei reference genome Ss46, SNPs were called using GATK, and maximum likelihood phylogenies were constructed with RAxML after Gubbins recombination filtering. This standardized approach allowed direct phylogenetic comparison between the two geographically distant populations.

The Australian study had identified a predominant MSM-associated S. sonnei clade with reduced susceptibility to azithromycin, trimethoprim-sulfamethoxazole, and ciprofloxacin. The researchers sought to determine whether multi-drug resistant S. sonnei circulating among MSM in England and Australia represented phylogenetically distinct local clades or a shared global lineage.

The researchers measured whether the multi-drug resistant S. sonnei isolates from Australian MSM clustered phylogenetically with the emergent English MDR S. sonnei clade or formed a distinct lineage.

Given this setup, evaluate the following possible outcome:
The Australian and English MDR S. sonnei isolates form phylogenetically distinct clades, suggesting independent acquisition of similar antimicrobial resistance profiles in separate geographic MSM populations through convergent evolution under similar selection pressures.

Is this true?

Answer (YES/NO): NO